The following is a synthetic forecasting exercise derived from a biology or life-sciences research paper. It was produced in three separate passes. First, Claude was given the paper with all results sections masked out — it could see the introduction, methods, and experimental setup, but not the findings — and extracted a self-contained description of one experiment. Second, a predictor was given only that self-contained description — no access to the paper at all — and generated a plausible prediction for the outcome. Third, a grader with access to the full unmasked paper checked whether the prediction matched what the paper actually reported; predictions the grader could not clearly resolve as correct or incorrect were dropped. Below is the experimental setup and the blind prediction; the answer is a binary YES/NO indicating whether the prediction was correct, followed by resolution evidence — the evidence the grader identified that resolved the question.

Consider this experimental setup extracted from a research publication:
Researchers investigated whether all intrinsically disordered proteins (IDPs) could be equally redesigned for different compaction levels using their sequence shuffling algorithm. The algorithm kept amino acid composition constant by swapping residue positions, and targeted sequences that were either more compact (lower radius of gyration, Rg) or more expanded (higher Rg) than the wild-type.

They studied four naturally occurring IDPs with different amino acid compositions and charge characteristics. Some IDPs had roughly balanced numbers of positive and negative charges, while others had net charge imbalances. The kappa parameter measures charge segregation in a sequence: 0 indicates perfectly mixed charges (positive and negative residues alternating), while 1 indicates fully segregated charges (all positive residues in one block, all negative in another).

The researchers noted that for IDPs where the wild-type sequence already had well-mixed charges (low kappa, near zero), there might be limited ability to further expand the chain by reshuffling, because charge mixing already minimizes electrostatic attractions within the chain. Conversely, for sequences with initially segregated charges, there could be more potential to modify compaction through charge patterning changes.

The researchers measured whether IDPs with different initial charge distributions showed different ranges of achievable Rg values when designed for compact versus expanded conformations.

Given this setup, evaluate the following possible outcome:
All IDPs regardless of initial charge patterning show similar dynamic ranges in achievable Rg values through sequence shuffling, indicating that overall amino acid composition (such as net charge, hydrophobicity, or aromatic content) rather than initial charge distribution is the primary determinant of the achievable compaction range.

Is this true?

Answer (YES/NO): NO